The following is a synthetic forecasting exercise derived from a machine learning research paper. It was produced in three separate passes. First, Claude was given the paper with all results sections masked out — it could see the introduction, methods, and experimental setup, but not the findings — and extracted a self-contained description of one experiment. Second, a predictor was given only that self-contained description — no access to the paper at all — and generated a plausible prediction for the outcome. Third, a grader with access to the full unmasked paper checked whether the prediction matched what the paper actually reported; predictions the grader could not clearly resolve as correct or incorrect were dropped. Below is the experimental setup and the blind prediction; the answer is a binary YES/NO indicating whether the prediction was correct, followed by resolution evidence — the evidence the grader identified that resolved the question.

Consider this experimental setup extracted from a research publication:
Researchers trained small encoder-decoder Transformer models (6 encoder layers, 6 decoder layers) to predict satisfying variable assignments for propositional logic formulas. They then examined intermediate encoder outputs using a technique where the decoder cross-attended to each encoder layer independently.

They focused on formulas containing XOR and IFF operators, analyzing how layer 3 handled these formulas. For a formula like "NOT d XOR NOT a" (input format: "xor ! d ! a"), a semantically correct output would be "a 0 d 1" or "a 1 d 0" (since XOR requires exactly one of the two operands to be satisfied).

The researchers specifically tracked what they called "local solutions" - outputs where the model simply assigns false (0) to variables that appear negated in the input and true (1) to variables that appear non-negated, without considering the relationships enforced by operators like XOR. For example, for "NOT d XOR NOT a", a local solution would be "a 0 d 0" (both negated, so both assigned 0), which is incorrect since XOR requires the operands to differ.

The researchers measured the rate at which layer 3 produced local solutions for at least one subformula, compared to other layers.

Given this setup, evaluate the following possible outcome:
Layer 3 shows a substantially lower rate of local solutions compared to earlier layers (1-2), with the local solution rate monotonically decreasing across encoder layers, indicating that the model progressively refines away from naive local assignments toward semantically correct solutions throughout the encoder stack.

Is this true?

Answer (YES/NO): NO